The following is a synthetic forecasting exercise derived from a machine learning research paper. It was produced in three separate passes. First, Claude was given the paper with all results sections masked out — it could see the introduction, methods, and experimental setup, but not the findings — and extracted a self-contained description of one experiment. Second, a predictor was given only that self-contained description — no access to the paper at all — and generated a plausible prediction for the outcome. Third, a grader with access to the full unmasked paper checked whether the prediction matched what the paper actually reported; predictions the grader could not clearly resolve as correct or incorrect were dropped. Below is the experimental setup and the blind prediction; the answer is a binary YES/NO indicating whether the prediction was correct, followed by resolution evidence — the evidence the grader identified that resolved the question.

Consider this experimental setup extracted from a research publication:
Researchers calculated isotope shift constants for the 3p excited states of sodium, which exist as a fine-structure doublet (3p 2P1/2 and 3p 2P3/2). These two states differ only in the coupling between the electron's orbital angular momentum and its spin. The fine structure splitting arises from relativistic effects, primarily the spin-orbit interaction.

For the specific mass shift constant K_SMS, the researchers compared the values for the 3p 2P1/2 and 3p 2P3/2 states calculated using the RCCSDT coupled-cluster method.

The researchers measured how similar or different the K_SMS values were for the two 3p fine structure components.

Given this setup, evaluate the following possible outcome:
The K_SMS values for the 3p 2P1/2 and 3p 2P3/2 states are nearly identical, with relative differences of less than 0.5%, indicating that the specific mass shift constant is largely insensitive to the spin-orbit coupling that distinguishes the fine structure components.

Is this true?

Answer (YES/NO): YES